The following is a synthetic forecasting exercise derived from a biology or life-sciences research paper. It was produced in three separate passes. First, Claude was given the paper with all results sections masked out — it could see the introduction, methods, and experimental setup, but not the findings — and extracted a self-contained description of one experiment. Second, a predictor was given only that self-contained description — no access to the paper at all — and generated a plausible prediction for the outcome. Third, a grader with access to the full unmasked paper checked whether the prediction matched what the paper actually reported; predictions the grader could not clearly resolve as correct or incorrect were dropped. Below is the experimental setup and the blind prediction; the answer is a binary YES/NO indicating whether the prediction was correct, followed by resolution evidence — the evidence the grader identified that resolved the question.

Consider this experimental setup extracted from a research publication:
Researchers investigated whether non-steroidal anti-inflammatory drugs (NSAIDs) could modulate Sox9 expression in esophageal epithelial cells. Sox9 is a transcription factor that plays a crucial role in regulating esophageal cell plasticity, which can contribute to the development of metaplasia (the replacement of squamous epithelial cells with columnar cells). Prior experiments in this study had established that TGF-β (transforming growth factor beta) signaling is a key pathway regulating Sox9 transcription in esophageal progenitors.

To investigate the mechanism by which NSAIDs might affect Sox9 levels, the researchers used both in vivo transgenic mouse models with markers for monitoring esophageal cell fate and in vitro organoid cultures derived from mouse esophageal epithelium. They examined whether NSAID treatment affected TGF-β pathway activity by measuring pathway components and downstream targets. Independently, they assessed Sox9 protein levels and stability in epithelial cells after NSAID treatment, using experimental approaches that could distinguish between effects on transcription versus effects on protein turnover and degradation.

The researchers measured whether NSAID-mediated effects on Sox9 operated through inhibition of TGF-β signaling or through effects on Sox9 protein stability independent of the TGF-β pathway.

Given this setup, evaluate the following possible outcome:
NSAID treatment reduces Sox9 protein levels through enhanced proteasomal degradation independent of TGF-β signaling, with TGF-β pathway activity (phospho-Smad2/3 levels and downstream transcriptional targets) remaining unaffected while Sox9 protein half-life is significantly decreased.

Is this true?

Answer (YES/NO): NO